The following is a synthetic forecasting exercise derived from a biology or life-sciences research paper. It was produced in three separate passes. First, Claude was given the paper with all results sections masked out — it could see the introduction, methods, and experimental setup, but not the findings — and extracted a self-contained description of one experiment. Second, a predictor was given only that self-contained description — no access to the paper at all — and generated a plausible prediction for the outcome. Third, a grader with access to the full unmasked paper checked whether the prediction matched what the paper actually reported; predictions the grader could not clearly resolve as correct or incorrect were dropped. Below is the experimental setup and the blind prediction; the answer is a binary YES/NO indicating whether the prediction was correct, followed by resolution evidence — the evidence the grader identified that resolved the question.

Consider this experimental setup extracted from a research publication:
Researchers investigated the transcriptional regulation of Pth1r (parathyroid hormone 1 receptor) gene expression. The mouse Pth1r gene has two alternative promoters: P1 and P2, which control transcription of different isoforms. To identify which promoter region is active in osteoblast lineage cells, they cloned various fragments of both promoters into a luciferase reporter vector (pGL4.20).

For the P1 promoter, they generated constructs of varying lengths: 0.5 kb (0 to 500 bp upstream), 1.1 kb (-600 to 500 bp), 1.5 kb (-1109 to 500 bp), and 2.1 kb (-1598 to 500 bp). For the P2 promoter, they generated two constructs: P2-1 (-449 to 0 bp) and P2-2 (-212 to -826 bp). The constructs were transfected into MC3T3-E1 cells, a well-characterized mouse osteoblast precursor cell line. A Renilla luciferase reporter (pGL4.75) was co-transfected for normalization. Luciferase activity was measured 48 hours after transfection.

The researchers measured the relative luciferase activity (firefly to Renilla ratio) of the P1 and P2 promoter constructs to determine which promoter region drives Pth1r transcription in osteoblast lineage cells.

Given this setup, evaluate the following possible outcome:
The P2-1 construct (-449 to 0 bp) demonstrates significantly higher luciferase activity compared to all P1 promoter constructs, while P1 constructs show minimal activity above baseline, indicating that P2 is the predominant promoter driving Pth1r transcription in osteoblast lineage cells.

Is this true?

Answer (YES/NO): NO